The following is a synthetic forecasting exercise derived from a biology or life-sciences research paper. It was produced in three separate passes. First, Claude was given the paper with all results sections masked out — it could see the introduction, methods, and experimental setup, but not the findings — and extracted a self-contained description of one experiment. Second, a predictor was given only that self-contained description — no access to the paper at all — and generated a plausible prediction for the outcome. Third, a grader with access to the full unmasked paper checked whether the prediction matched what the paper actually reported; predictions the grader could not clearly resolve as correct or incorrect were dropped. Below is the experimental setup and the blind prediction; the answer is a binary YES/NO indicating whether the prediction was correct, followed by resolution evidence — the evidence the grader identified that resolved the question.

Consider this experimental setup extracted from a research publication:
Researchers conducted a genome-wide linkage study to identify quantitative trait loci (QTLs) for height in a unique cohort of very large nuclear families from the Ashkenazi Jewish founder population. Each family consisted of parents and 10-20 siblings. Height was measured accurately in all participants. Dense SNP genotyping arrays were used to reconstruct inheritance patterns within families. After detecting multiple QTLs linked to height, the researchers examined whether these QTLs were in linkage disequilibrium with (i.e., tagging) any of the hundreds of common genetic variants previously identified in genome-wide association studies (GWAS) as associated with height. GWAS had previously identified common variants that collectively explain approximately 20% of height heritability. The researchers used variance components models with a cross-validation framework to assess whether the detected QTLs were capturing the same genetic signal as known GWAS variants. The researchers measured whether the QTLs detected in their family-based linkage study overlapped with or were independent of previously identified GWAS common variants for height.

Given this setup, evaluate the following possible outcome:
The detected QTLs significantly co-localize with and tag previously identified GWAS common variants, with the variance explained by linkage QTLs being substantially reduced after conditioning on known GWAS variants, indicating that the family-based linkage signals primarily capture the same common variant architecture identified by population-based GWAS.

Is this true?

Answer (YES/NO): NO